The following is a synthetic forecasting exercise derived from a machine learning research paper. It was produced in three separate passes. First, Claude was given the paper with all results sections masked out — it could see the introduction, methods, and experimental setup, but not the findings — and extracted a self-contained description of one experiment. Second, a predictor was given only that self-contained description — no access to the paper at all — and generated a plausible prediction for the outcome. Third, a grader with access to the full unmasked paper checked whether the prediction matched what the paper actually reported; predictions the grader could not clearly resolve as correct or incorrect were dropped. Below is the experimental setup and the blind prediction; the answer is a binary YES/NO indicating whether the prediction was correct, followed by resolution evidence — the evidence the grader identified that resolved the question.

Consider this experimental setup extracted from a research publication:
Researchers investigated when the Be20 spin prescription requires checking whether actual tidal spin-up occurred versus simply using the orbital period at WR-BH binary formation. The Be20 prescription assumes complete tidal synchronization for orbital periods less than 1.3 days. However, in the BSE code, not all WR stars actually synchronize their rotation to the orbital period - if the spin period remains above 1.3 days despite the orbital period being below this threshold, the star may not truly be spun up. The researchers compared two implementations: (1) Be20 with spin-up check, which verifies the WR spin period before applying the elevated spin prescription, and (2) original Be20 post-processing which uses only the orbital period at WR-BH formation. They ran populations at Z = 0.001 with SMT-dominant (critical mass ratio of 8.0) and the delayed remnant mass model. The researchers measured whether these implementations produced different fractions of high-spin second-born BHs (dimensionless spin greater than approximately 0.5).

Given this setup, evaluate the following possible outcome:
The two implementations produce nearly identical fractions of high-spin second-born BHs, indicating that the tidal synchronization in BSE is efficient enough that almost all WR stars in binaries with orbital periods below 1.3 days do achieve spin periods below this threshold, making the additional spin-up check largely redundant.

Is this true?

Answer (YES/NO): NO